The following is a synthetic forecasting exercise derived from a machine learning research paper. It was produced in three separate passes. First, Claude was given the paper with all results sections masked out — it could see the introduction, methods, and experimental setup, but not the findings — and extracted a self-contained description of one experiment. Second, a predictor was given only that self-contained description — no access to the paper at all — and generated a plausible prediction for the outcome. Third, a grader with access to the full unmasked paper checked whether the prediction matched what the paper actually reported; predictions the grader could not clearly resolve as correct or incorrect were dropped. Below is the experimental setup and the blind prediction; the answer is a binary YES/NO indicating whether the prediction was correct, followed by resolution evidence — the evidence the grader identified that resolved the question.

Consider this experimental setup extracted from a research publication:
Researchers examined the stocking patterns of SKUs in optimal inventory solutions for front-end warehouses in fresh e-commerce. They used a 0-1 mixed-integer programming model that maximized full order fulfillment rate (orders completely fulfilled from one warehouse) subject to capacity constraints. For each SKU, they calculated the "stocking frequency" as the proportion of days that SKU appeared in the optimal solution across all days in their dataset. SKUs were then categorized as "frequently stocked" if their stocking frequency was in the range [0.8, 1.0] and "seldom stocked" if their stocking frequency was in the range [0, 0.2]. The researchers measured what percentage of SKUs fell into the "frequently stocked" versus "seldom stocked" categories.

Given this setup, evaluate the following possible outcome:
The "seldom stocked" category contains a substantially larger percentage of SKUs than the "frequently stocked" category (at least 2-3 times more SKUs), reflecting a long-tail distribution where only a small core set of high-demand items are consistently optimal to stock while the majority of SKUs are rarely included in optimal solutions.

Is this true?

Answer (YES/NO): YES